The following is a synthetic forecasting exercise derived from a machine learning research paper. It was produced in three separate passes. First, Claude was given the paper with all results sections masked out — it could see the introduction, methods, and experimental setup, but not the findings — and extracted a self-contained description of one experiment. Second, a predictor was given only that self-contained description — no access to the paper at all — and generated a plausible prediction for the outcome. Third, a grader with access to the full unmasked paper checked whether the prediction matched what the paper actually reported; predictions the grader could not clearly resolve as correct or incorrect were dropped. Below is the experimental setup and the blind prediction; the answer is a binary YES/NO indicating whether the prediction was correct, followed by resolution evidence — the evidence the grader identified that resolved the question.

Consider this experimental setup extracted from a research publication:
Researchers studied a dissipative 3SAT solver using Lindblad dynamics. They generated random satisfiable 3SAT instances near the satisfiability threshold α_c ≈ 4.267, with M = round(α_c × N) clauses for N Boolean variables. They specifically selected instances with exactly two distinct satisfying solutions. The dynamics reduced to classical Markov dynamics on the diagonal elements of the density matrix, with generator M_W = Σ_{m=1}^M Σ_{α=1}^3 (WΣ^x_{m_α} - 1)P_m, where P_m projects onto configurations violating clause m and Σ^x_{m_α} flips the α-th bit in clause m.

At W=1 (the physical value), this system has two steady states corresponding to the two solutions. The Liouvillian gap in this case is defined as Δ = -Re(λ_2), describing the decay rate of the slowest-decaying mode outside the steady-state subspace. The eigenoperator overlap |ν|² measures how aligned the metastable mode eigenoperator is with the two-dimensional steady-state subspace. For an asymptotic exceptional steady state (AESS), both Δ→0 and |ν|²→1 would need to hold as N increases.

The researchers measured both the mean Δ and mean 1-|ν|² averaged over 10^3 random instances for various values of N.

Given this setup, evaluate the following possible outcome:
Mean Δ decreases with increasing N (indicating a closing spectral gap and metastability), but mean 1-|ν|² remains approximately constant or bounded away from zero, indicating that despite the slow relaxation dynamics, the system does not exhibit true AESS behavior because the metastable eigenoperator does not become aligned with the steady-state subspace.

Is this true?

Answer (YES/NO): NO